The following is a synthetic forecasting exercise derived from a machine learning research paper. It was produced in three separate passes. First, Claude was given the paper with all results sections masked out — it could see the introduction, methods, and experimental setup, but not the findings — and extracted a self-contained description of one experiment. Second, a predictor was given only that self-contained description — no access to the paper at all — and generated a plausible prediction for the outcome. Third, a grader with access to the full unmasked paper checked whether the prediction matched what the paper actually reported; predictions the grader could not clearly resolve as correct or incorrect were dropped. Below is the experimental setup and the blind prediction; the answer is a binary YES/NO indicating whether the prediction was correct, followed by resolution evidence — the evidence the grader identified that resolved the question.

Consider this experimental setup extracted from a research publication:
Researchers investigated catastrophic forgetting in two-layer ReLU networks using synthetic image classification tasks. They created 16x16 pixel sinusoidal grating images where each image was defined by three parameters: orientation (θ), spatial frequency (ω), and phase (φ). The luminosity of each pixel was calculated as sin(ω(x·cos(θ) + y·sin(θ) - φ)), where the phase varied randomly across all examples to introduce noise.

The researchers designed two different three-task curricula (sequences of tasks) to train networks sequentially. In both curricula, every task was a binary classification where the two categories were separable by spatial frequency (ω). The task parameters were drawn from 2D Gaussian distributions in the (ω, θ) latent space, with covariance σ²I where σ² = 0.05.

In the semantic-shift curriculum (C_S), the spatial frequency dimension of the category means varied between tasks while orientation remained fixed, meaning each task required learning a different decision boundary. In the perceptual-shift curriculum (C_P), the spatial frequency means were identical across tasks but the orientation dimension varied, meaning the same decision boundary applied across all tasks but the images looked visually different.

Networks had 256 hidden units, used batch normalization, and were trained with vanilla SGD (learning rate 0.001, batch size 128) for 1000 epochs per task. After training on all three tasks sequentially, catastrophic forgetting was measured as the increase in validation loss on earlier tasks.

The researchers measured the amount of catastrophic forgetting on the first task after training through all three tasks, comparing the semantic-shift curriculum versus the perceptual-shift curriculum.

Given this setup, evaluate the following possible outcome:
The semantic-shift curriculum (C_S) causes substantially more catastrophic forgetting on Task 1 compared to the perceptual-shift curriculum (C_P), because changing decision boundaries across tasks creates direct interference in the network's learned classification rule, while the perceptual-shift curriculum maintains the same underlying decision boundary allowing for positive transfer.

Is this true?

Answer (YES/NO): YES